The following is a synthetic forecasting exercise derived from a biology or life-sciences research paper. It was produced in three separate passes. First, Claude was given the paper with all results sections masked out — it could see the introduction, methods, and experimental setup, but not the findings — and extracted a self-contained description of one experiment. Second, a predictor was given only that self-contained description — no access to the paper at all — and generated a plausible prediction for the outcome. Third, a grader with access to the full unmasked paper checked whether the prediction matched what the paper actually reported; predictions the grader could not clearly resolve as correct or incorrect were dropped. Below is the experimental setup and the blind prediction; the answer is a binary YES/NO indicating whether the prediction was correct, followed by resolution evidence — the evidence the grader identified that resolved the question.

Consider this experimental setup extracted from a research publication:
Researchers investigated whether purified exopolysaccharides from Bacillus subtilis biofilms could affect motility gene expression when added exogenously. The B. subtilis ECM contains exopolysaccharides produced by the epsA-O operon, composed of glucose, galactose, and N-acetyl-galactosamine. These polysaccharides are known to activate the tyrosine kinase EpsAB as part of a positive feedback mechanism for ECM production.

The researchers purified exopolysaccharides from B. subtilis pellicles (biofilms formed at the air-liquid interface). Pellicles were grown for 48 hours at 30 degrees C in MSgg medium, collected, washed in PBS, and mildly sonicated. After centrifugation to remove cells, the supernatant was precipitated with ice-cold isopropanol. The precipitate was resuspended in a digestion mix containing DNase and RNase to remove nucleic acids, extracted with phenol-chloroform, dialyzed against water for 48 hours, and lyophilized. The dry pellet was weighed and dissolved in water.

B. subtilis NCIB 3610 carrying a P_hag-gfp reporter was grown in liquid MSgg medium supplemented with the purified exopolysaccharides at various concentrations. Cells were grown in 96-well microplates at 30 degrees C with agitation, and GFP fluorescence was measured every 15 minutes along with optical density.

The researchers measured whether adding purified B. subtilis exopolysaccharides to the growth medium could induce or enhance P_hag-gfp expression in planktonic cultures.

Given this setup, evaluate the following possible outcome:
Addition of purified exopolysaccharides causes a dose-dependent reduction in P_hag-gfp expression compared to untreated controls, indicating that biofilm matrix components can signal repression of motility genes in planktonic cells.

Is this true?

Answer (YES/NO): NO